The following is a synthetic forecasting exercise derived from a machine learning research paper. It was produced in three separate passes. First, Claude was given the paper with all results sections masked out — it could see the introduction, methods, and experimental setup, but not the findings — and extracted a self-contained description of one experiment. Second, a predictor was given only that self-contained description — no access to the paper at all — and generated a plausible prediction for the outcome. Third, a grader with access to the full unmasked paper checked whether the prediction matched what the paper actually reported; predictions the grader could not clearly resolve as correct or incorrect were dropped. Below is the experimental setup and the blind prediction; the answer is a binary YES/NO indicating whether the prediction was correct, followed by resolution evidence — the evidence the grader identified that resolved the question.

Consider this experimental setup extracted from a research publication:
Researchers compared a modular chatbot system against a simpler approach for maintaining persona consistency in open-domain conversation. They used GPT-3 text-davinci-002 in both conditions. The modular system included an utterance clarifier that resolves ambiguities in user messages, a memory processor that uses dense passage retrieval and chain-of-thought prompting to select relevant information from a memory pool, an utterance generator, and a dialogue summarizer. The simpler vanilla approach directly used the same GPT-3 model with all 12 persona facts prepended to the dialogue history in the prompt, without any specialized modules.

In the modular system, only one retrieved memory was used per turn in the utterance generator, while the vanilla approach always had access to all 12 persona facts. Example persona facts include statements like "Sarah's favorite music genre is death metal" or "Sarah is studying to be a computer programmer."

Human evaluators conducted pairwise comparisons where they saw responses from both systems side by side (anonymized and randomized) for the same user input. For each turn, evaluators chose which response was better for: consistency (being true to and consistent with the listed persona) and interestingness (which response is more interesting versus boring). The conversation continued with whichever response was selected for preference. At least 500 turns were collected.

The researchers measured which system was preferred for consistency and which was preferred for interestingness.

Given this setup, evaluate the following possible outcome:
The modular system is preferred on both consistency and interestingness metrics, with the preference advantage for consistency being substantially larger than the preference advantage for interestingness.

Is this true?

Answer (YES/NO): NO